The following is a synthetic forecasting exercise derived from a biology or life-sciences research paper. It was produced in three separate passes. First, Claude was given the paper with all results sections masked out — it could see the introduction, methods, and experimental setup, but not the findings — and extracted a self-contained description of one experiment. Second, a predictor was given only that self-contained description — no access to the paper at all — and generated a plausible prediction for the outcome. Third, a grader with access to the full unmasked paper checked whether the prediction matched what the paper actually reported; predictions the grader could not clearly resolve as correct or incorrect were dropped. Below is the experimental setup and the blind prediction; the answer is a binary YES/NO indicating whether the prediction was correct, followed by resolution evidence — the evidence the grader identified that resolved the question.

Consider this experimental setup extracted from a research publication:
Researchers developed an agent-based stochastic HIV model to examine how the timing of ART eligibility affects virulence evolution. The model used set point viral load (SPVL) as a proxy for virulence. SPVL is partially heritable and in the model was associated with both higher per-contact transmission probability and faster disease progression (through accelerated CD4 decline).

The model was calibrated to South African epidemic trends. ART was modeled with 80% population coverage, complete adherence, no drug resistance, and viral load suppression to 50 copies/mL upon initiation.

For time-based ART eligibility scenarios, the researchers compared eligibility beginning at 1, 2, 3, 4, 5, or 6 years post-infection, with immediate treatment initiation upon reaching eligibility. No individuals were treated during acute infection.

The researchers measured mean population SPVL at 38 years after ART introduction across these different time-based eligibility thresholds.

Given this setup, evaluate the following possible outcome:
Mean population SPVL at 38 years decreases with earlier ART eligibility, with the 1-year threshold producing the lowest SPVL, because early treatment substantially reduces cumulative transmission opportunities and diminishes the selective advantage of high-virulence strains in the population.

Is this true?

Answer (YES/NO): NO